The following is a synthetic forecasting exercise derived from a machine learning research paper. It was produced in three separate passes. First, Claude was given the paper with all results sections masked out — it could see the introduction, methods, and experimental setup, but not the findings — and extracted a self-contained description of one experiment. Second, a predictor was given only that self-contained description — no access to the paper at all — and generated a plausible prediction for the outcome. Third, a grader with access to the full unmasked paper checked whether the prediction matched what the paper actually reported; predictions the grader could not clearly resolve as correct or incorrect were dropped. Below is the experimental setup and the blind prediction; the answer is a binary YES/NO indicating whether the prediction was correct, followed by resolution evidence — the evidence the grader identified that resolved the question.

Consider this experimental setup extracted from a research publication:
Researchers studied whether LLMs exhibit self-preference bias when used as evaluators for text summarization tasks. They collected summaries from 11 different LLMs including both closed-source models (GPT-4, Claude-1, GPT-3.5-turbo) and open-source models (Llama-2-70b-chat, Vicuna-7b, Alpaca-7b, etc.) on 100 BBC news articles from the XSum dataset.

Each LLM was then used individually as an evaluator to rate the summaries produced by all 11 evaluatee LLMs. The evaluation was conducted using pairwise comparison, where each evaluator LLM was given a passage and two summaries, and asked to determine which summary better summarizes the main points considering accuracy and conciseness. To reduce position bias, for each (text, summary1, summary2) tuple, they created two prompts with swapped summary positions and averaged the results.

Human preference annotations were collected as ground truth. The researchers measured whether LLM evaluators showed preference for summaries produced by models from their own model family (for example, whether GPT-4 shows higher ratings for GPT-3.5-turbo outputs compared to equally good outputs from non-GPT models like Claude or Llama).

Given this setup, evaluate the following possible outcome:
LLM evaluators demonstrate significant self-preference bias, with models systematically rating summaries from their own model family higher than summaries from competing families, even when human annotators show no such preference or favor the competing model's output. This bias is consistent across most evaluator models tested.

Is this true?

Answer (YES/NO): NO